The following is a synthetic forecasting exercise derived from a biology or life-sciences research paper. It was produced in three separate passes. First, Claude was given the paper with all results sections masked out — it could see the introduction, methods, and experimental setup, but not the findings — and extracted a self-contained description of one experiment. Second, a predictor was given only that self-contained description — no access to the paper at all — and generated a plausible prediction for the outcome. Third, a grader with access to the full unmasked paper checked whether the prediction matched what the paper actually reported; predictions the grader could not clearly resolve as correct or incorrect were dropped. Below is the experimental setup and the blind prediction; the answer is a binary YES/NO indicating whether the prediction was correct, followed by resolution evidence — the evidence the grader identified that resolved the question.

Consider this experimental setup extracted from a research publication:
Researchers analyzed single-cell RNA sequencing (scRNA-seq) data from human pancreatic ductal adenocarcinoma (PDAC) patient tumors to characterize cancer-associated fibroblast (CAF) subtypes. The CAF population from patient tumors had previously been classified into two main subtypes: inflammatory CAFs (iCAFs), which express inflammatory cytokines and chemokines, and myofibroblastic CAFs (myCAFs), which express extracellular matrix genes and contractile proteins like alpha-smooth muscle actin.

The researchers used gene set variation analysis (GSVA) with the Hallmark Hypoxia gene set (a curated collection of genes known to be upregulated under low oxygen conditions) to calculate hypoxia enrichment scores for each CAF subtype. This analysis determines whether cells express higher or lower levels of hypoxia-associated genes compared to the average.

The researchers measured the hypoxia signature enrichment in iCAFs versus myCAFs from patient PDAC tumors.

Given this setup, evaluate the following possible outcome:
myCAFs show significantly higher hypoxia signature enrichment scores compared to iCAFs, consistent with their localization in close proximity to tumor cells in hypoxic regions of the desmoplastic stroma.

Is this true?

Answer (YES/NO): NO